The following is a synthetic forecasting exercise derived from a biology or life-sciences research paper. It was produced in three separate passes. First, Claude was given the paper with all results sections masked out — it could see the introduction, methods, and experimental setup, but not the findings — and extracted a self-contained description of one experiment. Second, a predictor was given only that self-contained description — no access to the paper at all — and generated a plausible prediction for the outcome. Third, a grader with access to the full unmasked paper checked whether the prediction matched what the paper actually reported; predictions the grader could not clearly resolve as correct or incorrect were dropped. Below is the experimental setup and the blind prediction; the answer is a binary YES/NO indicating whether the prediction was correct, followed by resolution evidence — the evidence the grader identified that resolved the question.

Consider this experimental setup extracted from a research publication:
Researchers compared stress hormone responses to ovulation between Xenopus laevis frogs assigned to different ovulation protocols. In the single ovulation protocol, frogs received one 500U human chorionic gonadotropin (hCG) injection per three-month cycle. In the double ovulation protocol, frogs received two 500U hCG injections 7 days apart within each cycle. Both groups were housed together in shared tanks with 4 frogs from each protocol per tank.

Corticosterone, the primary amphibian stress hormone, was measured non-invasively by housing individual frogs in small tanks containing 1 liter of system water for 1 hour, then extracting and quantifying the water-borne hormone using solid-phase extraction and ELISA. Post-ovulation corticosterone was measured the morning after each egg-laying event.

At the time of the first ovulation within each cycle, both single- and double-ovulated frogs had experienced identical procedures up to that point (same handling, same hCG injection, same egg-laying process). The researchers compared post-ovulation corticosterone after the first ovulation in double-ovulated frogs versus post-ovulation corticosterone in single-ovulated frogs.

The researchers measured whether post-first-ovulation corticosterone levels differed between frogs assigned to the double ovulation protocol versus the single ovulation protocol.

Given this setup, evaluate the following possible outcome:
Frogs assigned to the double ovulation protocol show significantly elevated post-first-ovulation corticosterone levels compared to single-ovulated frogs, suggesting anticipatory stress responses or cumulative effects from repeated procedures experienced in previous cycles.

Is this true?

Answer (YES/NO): NO